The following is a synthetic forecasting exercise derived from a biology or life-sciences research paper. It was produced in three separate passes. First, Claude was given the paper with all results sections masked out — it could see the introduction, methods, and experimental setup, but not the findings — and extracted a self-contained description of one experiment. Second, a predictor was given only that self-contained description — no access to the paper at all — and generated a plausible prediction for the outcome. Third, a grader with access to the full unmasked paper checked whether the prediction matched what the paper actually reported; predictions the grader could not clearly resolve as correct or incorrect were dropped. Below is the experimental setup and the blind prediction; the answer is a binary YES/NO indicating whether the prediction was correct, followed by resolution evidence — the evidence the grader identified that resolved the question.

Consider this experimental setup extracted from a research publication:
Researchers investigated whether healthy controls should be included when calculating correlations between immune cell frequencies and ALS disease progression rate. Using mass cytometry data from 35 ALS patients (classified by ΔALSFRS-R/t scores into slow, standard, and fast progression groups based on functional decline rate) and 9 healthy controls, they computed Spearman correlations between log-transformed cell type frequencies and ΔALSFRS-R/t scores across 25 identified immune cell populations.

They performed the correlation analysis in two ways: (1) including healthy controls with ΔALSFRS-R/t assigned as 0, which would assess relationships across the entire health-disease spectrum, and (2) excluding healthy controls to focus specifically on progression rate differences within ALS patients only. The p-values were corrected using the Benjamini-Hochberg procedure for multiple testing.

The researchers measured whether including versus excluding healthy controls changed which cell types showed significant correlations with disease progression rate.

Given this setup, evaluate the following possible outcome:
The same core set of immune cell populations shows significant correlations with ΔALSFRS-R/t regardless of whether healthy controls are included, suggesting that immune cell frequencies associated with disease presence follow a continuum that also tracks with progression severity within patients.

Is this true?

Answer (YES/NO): NO